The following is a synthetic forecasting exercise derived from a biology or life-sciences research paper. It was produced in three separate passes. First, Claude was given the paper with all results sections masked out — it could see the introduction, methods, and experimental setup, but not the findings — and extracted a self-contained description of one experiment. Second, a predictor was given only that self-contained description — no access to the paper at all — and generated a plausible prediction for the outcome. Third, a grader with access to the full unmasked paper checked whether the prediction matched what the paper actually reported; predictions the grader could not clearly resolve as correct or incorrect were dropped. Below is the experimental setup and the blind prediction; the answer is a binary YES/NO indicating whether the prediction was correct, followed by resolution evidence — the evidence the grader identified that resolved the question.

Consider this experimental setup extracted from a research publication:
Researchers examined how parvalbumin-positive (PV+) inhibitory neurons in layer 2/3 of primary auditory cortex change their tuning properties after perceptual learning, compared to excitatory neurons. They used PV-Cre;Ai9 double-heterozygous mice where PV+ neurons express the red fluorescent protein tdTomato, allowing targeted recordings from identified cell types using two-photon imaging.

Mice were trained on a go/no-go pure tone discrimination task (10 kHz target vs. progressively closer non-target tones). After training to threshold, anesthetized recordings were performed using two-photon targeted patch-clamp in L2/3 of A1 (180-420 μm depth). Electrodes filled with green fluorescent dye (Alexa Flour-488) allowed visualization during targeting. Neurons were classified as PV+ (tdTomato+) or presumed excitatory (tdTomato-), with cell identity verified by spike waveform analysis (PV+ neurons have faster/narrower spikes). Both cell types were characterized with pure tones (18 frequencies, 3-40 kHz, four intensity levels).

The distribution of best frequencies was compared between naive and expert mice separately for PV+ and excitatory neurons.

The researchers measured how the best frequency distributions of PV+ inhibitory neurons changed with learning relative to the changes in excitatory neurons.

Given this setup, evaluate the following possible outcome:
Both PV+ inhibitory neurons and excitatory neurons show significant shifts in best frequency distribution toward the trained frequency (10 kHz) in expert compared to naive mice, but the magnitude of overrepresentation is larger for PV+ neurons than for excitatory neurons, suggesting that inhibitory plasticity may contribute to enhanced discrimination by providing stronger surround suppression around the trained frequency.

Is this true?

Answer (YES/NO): NO